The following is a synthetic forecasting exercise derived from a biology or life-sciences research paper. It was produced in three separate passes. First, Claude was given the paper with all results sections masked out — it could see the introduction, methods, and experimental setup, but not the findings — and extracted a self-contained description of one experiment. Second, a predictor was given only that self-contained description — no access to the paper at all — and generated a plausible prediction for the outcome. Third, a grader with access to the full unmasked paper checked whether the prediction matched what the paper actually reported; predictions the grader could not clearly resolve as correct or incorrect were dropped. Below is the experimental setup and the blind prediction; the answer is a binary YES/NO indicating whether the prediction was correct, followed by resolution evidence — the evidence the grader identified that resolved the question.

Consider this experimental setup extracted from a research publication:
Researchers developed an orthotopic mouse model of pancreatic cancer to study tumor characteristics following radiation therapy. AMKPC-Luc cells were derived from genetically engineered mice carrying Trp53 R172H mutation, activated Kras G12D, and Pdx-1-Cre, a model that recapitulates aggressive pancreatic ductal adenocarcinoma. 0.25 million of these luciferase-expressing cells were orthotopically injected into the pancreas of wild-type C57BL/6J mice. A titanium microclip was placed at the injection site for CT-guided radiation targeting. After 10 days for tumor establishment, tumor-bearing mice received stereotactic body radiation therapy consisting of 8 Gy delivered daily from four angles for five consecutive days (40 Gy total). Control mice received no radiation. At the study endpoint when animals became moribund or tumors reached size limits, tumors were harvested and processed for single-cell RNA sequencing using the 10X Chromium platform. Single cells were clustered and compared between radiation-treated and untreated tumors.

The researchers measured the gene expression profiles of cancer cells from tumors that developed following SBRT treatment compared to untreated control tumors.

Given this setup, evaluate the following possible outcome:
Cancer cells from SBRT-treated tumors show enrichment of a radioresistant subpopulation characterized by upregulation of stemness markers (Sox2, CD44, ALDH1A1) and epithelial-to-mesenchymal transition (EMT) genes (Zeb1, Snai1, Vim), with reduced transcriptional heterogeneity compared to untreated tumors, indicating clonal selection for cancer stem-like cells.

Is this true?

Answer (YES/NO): NO